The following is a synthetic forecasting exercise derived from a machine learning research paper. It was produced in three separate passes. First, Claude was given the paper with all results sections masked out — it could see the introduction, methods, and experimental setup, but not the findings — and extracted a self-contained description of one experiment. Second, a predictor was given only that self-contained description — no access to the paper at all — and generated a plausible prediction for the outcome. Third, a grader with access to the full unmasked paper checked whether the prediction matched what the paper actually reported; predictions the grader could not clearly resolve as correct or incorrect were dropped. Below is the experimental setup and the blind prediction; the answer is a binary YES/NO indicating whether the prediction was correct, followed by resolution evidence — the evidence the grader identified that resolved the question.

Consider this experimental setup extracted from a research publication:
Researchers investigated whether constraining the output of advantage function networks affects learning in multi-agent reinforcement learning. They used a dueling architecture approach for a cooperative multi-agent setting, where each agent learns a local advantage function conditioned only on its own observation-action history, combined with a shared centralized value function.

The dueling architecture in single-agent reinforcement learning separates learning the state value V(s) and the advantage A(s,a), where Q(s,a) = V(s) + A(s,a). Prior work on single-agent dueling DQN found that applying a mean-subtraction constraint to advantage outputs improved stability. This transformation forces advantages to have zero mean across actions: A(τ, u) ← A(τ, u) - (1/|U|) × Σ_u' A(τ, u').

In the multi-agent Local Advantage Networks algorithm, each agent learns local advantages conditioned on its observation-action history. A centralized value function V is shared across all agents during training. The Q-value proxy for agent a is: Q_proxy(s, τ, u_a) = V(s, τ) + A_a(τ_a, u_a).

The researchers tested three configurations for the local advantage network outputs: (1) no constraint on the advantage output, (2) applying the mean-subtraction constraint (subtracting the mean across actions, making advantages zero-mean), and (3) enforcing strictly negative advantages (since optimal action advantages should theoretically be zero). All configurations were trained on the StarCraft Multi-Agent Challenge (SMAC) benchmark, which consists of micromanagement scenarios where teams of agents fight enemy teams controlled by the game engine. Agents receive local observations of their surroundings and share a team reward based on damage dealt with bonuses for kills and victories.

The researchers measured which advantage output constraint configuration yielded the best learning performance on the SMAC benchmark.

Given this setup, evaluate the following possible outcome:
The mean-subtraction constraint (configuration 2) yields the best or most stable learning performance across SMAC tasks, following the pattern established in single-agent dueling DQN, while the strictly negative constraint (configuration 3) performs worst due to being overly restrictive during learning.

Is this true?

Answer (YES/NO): NO